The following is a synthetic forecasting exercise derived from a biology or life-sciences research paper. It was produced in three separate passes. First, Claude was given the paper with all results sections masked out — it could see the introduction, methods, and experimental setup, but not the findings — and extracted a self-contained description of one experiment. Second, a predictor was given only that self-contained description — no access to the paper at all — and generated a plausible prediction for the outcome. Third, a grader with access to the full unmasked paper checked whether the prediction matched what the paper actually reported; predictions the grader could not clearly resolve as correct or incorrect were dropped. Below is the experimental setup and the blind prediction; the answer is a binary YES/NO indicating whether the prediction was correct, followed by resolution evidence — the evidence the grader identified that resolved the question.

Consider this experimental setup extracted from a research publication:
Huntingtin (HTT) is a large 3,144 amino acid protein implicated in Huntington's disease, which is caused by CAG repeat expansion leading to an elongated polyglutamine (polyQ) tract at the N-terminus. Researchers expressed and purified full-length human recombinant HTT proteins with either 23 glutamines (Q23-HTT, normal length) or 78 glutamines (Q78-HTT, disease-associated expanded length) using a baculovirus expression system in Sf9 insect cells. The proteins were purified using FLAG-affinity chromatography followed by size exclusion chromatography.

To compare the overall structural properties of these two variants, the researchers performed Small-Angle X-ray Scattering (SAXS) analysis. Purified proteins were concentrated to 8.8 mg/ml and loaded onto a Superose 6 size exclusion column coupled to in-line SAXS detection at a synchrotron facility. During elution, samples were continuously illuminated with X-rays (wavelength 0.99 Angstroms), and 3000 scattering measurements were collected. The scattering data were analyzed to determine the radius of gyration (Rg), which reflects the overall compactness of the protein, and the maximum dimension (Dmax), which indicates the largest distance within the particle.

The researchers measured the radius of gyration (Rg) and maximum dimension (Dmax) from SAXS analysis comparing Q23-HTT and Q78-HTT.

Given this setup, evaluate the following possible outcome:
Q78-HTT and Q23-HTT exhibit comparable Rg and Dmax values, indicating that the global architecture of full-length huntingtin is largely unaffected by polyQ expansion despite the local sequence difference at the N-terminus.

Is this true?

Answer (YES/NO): NO